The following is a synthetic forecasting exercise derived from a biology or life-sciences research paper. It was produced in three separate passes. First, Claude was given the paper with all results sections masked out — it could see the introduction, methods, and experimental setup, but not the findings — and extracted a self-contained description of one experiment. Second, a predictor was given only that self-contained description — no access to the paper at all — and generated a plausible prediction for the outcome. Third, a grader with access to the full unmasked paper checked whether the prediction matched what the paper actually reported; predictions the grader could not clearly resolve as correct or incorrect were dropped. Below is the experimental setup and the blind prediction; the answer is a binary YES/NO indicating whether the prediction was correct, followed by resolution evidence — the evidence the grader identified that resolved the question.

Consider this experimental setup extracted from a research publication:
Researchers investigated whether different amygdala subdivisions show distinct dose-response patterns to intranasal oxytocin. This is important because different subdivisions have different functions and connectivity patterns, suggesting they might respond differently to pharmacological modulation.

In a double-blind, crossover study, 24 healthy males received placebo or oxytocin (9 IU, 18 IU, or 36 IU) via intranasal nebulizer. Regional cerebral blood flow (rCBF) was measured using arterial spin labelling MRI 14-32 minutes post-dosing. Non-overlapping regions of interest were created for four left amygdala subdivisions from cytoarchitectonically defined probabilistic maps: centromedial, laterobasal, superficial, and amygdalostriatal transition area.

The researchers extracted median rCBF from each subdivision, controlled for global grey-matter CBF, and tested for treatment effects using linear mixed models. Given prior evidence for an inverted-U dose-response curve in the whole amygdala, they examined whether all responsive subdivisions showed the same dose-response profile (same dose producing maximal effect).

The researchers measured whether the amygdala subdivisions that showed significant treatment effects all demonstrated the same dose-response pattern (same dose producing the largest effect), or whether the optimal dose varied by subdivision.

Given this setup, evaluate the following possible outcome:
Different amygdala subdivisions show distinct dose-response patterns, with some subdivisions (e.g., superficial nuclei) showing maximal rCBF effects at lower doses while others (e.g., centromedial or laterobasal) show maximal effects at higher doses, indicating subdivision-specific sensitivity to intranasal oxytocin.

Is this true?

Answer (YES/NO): NO